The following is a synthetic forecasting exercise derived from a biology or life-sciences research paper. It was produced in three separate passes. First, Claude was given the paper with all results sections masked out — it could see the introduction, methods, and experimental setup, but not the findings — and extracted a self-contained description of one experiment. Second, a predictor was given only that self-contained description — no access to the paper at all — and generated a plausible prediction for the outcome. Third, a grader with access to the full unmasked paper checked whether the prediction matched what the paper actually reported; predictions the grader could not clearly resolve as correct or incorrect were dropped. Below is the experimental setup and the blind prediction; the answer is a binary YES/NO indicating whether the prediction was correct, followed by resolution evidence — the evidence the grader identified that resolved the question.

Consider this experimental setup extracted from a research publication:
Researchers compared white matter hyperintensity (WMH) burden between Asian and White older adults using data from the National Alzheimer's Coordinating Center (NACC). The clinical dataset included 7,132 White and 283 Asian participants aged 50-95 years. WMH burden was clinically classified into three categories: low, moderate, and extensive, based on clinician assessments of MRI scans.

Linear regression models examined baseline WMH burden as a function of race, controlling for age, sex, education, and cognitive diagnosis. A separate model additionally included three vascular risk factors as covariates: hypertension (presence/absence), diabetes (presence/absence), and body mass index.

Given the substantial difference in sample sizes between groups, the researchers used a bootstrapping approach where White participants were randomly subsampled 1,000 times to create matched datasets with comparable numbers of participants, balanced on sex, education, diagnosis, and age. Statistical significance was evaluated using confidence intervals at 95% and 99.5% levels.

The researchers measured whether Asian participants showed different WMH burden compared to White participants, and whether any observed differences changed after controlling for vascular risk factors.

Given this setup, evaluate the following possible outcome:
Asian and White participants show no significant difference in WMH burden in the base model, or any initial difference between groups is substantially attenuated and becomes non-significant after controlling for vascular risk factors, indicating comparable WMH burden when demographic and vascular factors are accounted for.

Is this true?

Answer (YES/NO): YES